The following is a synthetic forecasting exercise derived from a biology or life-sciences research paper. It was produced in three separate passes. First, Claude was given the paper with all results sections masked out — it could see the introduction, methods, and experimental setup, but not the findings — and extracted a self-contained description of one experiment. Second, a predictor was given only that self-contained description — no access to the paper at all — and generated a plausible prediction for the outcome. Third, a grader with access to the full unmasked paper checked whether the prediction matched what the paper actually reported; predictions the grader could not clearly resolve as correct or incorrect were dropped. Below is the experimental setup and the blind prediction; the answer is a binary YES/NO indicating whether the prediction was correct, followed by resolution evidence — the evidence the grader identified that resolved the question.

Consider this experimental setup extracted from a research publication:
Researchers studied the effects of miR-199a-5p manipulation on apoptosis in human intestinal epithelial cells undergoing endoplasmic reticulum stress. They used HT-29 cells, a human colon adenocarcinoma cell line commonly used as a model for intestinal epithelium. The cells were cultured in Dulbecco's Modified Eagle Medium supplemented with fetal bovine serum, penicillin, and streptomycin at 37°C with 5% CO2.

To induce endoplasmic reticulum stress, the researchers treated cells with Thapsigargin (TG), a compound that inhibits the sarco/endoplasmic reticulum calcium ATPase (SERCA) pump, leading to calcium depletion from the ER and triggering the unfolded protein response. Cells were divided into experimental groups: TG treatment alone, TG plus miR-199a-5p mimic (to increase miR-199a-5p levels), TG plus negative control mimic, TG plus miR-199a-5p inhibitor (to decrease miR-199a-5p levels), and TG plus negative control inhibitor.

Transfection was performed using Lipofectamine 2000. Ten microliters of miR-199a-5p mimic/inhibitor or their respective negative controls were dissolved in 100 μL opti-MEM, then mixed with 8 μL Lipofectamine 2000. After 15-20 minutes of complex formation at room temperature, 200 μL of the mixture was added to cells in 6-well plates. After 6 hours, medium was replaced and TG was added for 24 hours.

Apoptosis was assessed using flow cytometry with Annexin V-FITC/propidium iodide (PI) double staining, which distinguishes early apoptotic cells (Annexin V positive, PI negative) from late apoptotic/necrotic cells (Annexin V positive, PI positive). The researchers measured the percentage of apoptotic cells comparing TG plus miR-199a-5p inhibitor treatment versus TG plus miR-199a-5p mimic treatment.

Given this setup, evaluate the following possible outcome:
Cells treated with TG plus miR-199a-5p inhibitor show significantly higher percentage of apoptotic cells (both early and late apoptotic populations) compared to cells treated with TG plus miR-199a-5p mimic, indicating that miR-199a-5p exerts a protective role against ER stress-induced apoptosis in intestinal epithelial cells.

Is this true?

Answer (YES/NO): NO